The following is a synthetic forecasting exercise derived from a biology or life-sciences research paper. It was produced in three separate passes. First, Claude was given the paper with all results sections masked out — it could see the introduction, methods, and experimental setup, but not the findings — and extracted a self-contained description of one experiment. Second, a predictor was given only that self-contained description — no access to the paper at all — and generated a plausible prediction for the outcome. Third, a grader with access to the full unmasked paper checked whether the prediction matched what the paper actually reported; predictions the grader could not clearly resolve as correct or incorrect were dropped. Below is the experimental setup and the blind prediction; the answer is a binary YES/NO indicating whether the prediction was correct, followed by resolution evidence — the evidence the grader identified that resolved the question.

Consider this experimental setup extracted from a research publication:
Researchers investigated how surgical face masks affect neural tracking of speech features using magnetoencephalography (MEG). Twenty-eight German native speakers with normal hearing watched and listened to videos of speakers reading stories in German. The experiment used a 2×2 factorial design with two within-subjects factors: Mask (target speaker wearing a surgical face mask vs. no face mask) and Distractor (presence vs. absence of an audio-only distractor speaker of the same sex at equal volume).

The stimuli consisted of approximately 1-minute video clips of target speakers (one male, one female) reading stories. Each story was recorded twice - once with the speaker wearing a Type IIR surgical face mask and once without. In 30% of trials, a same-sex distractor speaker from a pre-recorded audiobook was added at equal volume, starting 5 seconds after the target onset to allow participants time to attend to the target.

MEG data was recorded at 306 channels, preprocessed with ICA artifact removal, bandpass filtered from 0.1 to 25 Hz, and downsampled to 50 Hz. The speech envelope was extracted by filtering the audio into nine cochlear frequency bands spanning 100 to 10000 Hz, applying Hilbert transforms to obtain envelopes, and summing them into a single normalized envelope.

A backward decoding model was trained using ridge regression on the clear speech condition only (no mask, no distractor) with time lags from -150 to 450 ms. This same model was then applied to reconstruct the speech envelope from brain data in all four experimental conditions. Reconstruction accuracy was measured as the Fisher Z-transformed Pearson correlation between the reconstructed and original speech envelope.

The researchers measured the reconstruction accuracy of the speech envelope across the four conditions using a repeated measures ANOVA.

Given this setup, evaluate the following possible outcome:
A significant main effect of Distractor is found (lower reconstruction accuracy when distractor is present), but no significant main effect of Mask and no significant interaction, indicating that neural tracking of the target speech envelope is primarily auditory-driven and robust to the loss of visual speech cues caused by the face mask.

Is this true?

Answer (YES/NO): NO